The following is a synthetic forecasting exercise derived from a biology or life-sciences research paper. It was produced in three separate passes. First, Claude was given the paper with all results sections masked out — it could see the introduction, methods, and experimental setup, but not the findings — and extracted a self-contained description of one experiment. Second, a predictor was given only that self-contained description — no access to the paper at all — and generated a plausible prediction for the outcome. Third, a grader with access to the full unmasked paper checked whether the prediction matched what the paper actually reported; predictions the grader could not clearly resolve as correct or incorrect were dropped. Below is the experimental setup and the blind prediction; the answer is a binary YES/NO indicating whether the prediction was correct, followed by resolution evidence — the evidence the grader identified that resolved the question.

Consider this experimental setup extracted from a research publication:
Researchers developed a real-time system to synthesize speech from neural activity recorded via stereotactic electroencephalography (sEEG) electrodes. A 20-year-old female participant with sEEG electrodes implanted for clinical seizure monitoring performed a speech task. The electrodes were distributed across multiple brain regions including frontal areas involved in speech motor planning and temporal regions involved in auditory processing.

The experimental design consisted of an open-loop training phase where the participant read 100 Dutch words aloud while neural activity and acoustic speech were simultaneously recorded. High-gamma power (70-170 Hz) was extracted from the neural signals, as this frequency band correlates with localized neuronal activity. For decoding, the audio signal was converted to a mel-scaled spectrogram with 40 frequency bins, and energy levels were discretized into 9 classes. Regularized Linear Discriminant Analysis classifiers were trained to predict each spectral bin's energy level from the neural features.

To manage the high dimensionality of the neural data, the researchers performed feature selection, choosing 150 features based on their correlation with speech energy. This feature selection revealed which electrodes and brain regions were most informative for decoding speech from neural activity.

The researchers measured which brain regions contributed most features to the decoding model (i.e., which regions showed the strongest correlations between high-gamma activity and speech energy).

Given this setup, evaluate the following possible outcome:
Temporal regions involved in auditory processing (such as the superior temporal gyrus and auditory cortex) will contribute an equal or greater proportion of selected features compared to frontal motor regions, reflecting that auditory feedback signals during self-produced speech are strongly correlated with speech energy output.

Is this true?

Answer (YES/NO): NO